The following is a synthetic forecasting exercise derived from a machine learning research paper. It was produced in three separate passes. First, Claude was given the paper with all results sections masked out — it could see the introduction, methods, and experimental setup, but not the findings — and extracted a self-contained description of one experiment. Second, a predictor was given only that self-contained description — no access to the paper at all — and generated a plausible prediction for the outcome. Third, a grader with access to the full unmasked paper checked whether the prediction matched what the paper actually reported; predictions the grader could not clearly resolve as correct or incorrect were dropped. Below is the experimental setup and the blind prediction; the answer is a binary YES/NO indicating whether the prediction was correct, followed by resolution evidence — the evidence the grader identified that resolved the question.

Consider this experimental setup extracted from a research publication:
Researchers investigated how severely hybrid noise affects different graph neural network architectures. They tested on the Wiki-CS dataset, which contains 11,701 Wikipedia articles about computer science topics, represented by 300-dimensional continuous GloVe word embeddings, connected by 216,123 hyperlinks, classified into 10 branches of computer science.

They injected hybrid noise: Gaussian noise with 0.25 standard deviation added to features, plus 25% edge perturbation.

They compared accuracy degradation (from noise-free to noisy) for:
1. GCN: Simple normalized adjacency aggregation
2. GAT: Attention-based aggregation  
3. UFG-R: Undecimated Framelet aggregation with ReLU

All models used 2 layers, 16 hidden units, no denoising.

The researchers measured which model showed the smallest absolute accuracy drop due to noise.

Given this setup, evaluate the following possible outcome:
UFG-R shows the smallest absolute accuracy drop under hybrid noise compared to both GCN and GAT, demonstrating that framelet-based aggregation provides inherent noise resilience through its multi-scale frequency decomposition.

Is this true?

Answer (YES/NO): NO